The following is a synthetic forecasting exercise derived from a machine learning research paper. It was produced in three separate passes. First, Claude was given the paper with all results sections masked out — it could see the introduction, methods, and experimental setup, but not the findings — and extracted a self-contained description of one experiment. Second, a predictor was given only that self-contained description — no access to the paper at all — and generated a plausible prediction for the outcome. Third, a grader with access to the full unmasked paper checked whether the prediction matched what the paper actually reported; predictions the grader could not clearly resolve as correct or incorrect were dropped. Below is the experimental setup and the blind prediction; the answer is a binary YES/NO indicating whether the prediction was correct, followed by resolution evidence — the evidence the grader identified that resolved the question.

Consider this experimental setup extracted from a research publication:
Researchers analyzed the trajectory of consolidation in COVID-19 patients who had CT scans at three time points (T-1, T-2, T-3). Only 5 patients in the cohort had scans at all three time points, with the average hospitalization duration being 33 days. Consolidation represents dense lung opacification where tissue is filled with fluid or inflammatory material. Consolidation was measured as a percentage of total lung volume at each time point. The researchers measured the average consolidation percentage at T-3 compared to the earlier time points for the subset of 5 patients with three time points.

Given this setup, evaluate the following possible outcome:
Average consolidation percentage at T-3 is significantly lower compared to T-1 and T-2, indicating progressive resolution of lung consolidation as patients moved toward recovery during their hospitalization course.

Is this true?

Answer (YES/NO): NO